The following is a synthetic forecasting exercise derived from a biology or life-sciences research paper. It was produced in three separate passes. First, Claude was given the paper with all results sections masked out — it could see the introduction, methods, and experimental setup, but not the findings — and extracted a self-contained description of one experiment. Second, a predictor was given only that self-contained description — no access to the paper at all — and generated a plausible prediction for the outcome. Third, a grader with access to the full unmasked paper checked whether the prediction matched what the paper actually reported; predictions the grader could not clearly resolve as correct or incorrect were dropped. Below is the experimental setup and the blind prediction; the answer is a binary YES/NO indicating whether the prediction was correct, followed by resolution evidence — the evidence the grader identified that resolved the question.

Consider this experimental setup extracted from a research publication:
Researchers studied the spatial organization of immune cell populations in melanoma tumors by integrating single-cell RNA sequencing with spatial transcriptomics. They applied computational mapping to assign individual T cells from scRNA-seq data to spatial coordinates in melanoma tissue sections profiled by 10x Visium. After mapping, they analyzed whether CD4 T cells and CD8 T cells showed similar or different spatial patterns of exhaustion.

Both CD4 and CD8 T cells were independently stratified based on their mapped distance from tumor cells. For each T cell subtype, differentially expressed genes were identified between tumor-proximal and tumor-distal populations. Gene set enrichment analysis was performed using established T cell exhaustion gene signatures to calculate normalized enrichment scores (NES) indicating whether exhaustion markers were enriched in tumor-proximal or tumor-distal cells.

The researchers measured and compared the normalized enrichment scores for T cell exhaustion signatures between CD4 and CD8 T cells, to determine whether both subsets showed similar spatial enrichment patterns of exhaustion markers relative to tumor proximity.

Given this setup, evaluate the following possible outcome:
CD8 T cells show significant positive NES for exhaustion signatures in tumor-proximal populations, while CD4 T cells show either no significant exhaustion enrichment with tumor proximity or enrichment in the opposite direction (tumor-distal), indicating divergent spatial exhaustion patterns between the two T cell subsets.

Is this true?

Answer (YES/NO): NO